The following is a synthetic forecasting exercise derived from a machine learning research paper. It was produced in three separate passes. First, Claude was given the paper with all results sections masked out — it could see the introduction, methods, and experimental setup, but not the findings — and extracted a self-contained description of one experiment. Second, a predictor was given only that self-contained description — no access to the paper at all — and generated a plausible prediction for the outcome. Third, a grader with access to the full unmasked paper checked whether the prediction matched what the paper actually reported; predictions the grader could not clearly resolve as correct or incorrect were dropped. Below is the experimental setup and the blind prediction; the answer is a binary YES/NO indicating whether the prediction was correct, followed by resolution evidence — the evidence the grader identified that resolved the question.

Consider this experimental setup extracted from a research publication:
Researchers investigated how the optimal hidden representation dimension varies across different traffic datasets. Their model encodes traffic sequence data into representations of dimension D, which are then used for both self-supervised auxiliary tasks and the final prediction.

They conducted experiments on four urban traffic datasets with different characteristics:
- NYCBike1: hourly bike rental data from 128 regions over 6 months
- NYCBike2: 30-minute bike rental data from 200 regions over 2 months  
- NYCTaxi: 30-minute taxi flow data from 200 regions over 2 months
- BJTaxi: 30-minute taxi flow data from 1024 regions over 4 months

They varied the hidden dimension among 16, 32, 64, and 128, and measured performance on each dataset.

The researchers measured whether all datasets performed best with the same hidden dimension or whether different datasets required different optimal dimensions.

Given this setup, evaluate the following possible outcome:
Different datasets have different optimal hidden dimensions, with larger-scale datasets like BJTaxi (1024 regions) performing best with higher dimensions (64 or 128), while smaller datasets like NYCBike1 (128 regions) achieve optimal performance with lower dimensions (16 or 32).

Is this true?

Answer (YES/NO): NO